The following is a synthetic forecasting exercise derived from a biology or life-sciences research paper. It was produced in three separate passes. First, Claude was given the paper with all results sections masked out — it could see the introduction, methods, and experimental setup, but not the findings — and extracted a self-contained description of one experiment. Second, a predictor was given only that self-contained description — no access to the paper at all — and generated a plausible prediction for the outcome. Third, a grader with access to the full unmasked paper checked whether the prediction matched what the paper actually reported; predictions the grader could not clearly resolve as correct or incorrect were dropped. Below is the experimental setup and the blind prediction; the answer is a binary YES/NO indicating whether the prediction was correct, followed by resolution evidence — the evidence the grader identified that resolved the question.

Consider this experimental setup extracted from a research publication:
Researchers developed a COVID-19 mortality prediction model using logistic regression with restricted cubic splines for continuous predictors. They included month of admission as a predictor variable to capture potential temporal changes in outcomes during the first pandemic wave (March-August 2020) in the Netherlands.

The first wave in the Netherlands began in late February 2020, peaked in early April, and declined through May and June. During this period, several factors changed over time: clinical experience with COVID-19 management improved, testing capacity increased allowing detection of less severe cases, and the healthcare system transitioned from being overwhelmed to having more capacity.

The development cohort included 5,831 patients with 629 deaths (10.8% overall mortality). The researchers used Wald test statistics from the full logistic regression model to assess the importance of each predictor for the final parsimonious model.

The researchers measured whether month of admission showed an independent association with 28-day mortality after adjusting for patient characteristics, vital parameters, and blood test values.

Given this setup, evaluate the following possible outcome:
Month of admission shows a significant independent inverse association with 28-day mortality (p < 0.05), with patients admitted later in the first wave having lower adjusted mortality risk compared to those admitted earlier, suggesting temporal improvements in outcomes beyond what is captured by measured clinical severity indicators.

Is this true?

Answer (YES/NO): YES